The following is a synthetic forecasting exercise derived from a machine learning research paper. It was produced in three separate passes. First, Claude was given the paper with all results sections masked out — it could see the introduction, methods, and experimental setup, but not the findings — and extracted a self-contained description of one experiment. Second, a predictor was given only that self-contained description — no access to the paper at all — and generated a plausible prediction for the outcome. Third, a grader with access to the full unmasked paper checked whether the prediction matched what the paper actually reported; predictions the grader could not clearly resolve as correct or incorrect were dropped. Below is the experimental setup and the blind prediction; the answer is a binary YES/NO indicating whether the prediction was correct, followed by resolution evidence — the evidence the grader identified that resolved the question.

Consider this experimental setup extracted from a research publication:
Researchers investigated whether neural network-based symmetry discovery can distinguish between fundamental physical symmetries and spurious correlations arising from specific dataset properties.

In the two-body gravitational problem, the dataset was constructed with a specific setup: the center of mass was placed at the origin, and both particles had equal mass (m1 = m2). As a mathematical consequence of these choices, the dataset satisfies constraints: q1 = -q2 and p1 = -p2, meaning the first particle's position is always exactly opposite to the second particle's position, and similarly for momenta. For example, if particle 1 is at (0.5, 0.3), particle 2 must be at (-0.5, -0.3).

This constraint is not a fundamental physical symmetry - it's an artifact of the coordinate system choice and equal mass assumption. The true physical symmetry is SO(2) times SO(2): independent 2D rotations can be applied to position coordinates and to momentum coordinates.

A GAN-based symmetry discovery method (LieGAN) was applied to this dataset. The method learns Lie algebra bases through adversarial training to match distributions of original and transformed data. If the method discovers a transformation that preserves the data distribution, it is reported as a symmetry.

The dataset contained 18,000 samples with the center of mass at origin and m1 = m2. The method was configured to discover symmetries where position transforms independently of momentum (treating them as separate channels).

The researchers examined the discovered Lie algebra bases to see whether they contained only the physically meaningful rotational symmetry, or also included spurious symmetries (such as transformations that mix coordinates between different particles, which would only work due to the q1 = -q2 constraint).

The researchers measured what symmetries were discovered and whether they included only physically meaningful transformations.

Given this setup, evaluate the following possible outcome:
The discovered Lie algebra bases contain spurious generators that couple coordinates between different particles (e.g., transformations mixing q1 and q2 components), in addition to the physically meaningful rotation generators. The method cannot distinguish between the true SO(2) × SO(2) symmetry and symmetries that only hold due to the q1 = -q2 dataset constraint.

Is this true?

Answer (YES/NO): YES